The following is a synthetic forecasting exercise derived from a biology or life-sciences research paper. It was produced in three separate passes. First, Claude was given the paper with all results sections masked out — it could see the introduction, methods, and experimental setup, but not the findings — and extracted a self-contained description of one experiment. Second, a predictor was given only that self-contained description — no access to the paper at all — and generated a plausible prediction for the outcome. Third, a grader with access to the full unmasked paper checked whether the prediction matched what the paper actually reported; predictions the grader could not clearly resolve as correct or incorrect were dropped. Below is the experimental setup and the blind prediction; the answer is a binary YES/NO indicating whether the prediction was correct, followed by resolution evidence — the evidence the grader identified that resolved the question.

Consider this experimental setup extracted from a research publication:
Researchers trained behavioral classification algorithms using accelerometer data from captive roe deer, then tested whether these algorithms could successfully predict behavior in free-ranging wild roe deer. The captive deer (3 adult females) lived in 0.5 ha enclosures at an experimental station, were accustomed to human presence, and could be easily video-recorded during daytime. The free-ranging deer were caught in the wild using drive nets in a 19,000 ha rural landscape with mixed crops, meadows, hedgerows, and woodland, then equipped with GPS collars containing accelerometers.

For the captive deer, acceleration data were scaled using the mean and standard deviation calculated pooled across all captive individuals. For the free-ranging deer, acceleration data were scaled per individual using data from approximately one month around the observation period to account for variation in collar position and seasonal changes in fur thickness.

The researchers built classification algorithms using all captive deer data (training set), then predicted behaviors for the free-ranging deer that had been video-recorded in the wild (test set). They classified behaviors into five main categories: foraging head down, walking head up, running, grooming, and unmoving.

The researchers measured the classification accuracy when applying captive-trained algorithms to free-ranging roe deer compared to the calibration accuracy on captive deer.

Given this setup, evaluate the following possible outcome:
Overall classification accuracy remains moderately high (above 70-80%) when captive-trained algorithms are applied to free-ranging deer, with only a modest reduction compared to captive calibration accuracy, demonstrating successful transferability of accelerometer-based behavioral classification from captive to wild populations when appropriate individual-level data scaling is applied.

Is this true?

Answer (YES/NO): YES